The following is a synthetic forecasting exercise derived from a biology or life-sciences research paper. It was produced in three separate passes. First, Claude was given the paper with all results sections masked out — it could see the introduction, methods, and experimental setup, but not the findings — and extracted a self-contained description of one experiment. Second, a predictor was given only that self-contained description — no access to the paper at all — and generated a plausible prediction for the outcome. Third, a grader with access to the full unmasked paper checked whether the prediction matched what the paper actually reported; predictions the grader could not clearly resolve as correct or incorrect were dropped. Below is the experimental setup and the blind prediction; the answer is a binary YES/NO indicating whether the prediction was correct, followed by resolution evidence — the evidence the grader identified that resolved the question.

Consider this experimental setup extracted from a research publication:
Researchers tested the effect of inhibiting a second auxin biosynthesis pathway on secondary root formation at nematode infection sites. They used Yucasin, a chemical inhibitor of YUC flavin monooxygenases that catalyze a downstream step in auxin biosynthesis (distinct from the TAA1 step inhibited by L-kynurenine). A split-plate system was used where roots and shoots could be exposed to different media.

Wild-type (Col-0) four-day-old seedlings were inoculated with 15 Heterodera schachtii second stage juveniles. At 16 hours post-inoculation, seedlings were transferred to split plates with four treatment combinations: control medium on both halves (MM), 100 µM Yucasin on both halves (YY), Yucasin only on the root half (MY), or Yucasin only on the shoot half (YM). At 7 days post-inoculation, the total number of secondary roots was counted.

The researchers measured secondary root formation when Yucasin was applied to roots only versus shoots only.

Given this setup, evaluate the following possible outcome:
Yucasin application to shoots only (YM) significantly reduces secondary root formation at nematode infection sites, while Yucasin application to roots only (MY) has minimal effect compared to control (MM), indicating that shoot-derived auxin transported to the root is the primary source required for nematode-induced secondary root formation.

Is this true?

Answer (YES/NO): NO